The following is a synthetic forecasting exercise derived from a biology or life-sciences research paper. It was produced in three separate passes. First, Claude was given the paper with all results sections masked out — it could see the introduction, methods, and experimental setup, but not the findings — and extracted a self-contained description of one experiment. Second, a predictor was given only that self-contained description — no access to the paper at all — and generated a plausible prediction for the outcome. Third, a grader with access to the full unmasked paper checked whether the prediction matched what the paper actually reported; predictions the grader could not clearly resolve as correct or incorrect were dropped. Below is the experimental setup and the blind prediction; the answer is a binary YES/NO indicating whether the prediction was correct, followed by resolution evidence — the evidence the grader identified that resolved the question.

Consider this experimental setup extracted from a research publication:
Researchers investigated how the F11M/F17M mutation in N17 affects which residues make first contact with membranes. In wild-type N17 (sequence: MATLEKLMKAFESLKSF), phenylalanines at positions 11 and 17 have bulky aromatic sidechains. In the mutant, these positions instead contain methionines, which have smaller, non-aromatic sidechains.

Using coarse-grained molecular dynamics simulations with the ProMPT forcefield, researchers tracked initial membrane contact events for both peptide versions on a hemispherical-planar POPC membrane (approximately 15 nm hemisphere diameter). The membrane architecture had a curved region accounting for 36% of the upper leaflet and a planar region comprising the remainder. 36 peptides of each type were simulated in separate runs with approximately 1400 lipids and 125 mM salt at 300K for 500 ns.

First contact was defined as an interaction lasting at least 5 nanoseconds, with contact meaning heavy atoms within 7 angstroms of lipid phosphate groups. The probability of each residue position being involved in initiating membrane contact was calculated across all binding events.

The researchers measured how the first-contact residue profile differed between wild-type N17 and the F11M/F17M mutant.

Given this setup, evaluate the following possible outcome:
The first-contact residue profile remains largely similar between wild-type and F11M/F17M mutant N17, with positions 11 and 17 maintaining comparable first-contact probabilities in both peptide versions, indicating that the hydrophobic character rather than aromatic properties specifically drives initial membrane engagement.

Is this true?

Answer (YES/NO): NO